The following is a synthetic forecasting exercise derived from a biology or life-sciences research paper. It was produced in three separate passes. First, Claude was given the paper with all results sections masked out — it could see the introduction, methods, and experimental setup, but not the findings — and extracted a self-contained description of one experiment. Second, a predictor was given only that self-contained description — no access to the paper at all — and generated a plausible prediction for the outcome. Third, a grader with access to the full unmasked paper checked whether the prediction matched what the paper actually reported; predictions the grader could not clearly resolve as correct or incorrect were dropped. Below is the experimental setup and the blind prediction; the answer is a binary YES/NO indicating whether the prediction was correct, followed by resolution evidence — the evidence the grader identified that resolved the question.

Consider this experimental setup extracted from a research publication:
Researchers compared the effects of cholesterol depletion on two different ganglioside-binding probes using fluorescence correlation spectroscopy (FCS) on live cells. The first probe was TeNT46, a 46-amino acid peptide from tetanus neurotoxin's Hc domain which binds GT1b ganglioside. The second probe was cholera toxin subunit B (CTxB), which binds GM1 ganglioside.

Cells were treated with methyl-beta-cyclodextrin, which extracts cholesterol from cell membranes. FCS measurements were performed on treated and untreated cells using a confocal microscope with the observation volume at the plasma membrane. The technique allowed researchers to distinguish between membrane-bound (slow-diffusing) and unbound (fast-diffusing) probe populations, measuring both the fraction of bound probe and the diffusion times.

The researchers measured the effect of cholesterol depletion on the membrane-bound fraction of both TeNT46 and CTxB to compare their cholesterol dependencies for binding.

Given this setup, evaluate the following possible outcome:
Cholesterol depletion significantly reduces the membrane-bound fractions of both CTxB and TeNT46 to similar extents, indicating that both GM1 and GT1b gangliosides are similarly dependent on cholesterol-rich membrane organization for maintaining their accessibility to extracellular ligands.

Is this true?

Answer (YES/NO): NO